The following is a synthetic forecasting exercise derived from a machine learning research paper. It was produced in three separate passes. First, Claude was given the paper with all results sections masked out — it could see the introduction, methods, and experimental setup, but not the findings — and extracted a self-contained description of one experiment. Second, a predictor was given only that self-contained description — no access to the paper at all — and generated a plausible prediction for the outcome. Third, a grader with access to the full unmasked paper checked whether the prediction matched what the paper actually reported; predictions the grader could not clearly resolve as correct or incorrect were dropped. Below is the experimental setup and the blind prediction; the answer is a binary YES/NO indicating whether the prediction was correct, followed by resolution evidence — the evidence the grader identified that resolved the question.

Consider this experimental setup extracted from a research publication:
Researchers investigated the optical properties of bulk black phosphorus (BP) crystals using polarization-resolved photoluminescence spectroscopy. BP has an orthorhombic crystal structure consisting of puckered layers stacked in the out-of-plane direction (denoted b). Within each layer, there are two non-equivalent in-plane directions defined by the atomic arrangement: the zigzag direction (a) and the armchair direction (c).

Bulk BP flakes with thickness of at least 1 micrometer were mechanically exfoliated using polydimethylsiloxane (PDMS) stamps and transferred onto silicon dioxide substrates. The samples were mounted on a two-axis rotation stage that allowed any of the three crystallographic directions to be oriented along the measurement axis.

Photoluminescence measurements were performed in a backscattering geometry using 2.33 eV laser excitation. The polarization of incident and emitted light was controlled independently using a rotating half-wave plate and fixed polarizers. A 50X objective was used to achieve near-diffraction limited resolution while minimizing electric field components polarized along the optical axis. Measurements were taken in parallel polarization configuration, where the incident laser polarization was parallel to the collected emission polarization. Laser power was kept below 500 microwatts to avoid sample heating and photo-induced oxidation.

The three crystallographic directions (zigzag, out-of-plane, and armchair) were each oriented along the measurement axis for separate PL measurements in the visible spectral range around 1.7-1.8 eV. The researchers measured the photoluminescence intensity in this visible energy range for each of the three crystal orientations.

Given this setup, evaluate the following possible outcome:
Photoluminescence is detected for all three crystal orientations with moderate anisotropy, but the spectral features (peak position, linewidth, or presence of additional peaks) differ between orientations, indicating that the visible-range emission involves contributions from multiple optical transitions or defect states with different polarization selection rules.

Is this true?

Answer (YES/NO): NO